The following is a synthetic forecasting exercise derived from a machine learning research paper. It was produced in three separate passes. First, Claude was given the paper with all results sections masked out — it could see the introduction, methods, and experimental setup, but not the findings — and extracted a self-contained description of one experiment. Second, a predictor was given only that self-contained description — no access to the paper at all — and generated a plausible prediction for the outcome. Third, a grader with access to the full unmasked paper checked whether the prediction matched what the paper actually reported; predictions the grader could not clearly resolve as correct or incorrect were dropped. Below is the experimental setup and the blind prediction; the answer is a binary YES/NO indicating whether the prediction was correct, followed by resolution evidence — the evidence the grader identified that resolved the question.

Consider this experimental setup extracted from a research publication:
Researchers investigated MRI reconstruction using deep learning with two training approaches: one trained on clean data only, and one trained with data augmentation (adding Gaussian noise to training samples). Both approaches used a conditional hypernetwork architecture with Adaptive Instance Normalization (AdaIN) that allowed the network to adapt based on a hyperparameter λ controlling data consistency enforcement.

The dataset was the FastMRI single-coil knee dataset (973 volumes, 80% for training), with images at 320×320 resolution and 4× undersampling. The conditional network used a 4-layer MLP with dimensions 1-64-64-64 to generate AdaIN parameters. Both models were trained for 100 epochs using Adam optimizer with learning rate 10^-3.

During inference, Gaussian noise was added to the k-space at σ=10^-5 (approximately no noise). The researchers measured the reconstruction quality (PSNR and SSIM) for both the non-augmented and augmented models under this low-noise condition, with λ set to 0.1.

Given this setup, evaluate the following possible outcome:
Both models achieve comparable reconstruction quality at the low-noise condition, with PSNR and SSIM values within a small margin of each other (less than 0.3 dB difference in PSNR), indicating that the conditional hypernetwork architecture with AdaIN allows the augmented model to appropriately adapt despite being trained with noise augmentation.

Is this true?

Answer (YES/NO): NO